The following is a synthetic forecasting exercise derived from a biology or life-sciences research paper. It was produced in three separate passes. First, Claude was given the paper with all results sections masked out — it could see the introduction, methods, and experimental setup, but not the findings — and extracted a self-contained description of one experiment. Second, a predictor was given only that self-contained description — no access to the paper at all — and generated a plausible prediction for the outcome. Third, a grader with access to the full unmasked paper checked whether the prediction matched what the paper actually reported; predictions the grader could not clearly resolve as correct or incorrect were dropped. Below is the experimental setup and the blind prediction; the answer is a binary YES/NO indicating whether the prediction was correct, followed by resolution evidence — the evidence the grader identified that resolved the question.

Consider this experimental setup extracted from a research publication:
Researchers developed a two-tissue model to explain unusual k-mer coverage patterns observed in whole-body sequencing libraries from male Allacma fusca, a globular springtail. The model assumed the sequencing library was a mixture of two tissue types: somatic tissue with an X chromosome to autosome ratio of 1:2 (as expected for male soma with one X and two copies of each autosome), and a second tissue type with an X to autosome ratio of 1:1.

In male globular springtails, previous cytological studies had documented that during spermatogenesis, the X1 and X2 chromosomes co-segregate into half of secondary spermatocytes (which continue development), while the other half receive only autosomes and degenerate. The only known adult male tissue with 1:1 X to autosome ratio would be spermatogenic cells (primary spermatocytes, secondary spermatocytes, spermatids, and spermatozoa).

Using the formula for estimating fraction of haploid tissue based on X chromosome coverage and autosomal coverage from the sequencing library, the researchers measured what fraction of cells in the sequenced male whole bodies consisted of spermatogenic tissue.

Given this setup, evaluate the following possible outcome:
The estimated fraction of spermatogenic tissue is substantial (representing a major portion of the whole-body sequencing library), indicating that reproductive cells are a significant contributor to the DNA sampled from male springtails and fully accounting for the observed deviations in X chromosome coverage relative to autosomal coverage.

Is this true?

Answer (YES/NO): YES